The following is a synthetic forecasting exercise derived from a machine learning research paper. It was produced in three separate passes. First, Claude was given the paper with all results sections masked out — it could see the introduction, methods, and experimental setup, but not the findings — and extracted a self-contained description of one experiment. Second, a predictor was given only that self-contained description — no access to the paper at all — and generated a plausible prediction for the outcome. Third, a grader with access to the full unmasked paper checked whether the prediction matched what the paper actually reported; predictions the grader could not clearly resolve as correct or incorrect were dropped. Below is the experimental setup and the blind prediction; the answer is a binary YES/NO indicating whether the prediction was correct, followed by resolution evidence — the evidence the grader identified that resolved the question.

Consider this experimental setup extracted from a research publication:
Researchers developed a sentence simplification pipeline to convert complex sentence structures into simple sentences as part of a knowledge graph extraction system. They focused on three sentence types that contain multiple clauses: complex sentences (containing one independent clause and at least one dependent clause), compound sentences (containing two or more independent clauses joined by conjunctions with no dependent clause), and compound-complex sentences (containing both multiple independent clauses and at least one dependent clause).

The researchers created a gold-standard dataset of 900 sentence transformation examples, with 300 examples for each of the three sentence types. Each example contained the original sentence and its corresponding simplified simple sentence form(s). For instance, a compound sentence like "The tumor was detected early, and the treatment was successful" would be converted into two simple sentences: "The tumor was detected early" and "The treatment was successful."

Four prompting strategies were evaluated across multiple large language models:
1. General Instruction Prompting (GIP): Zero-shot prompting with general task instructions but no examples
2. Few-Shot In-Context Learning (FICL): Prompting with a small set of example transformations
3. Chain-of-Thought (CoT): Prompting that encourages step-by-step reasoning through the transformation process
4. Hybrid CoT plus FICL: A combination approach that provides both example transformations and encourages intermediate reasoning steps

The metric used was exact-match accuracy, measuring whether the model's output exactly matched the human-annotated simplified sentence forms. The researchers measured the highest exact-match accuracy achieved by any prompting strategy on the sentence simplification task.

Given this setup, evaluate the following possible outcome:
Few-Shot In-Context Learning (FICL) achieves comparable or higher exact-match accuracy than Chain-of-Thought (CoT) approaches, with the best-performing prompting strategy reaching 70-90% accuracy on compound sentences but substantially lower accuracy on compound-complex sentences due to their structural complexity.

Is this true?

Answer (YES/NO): NO